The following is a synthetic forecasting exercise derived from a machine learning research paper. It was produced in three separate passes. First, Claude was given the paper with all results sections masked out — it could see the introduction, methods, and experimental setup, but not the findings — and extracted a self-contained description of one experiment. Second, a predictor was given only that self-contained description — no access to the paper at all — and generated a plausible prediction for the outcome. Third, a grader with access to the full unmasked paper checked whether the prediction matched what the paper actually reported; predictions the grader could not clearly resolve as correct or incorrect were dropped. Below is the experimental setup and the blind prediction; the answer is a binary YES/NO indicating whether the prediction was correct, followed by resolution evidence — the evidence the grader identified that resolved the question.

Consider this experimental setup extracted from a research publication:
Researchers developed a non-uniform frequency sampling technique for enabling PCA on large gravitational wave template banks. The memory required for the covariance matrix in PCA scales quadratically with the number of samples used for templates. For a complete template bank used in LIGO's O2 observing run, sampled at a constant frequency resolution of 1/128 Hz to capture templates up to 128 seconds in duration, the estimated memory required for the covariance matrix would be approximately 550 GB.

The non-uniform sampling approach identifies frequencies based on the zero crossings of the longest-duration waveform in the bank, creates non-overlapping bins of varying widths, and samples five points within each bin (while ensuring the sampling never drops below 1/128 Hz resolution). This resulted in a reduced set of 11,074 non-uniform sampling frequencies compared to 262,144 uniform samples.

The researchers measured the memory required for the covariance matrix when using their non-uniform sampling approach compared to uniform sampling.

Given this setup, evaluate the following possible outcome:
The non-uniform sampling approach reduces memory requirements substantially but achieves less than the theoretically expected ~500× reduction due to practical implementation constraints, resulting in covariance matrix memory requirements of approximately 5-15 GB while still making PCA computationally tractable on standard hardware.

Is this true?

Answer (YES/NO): NO